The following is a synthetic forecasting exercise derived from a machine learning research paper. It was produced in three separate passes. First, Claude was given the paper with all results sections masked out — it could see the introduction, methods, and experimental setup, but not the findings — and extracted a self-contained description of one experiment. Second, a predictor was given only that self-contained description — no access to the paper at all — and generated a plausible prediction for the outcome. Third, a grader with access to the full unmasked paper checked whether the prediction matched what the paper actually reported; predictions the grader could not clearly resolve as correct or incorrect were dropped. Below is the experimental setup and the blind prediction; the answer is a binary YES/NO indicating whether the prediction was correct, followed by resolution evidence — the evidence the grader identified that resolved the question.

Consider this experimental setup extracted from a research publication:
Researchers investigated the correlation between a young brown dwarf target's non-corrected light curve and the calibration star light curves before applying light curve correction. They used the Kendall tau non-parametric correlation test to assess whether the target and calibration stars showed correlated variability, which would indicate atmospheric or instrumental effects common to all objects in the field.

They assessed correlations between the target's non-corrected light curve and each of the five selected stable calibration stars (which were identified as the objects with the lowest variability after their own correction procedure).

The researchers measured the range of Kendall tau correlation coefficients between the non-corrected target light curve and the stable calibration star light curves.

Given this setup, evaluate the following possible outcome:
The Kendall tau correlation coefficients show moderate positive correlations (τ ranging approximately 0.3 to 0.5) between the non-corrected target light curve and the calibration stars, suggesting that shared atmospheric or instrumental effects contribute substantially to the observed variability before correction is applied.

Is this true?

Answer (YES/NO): NO